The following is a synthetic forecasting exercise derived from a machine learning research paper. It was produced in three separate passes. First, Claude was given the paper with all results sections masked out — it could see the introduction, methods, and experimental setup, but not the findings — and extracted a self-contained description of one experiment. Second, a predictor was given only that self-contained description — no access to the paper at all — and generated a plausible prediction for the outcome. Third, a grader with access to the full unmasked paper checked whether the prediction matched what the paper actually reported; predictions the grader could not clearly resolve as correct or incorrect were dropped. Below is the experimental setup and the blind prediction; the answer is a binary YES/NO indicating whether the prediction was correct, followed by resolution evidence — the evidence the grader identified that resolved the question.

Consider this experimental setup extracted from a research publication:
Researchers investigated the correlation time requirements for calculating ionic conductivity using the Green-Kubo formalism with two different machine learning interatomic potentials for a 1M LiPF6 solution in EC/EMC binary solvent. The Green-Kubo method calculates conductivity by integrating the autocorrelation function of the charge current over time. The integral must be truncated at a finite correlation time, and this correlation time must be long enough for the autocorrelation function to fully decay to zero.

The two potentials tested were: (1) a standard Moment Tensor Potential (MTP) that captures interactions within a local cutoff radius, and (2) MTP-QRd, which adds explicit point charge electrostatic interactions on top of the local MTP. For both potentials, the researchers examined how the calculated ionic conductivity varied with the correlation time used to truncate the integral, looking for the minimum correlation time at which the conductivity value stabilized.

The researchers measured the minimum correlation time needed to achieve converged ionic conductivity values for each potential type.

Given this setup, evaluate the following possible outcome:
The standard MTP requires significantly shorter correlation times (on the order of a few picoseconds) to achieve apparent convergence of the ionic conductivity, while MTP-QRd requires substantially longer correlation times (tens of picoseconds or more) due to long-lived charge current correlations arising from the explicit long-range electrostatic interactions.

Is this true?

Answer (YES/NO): NO